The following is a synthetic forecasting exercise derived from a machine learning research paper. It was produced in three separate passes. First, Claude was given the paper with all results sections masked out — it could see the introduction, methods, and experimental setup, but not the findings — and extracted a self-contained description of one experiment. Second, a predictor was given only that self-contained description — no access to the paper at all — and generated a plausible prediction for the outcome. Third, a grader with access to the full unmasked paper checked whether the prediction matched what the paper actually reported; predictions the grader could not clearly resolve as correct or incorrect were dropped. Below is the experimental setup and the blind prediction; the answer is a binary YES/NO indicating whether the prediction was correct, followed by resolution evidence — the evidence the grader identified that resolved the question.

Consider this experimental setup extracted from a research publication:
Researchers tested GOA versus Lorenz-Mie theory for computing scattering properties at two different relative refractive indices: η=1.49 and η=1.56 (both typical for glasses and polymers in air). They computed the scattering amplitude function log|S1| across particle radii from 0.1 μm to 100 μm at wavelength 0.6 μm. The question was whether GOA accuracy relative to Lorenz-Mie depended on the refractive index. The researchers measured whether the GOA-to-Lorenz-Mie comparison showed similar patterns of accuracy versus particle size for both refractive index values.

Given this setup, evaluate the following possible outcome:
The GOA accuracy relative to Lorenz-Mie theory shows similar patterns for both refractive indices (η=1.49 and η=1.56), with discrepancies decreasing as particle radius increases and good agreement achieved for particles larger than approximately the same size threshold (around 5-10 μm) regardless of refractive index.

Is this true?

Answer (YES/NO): NO